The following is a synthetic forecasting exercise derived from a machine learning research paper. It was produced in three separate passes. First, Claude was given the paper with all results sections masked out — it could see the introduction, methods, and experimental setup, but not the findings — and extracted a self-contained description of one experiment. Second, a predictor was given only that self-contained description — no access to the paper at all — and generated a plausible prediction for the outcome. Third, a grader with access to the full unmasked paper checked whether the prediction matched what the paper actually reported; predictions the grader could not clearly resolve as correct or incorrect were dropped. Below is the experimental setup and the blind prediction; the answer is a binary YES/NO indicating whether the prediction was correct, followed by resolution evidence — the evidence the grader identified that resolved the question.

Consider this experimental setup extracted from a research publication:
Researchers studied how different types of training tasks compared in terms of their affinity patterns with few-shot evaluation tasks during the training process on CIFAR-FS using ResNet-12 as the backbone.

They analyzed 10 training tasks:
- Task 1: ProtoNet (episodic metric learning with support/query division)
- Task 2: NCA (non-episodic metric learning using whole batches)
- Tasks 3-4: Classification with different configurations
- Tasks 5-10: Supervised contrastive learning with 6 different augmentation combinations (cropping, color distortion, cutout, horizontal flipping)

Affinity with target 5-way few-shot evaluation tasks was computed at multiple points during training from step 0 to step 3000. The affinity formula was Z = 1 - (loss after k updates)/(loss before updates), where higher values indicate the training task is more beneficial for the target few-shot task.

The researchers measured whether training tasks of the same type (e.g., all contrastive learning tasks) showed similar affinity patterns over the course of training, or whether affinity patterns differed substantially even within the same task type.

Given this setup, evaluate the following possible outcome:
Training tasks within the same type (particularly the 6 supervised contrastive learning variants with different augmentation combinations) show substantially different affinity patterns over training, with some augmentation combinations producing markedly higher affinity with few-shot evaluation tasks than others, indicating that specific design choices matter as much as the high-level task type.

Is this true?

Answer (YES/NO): YES